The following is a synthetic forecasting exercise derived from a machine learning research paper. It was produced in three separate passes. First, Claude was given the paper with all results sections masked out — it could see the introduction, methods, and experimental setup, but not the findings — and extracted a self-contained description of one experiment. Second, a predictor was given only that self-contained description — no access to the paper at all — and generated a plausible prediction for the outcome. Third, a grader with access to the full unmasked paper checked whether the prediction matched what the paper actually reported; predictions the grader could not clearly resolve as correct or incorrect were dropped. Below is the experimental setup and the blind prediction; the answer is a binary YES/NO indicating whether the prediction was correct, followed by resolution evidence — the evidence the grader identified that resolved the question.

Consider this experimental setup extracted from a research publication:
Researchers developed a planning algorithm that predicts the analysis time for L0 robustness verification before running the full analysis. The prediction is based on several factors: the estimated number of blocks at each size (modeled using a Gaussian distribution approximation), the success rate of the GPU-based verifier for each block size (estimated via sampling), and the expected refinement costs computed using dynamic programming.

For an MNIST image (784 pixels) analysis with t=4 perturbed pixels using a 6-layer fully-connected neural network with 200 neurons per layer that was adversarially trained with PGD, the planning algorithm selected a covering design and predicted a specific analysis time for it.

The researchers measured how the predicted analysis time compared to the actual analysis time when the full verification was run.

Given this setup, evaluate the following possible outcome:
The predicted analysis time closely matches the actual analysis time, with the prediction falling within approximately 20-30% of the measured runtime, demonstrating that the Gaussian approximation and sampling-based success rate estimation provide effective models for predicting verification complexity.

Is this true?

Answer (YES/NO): NO